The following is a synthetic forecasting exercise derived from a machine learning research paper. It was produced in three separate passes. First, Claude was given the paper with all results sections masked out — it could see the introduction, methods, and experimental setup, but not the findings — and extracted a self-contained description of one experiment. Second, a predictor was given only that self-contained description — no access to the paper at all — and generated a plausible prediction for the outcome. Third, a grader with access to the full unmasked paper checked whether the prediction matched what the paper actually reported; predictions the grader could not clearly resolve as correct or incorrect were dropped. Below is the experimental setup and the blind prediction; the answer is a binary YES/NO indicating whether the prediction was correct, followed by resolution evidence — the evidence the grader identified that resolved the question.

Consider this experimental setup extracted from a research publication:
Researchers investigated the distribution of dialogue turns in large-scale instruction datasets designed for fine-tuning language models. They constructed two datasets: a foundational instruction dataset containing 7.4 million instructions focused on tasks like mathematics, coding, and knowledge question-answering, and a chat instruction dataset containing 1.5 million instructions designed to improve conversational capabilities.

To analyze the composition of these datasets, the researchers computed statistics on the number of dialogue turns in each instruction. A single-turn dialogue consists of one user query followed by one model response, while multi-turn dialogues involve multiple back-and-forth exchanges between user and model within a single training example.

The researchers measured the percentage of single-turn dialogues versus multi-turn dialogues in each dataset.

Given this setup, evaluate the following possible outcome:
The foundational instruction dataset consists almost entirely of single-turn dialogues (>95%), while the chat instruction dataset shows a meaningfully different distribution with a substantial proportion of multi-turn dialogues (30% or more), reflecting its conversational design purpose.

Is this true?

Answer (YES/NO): NO